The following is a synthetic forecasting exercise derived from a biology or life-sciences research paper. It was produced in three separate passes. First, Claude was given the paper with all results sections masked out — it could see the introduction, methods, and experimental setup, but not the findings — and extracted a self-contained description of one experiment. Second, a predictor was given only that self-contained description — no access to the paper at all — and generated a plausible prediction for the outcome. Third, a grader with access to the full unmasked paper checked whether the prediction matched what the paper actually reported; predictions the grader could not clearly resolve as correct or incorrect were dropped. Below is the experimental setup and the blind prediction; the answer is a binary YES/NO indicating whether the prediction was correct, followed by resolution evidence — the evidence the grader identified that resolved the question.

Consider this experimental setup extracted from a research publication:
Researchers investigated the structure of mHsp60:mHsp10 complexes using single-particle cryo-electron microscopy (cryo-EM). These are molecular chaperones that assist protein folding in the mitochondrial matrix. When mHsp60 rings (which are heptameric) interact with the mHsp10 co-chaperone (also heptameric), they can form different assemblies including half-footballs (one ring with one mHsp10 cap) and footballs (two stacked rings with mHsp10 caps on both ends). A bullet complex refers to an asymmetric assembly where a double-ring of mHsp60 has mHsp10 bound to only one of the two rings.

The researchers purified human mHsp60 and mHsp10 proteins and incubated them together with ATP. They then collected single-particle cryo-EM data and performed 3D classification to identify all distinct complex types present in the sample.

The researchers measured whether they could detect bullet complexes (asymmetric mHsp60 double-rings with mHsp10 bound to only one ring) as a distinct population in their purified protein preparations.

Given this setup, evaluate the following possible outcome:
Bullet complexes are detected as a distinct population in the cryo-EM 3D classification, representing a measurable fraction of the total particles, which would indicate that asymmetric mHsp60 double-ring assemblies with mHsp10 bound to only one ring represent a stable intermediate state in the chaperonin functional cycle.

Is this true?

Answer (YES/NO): NO